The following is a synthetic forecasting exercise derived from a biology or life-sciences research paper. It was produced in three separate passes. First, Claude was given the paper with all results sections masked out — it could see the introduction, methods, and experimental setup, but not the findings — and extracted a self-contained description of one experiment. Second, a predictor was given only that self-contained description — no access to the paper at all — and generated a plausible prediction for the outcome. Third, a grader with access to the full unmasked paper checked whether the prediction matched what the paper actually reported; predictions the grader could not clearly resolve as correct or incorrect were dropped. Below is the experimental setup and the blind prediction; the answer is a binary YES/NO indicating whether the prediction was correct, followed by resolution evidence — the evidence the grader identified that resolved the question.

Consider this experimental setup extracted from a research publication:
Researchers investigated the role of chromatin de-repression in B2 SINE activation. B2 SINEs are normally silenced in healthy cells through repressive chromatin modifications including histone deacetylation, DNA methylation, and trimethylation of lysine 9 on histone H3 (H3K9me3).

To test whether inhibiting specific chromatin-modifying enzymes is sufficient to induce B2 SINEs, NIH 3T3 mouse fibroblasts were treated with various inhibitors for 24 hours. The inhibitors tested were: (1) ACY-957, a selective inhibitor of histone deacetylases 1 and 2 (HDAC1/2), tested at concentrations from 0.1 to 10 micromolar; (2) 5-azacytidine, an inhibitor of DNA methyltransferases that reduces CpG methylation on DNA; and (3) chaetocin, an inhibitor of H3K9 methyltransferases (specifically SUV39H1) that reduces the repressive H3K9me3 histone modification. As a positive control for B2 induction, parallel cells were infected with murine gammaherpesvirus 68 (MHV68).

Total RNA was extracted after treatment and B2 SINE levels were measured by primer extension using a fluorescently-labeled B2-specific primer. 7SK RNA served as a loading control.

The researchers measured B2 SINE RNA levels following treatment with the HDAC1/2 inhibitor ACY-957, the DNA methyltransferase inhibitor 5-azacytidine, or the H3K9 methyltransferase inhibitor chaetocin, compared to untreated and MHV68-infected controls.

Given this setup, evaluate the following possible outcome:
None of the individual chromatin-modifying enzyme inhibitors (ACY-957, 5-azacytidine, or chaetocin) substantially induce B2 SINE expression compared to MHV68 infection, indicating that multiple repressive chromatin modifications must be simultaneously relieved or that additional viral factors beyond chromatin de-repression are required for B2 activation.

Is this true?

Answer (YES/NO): NO